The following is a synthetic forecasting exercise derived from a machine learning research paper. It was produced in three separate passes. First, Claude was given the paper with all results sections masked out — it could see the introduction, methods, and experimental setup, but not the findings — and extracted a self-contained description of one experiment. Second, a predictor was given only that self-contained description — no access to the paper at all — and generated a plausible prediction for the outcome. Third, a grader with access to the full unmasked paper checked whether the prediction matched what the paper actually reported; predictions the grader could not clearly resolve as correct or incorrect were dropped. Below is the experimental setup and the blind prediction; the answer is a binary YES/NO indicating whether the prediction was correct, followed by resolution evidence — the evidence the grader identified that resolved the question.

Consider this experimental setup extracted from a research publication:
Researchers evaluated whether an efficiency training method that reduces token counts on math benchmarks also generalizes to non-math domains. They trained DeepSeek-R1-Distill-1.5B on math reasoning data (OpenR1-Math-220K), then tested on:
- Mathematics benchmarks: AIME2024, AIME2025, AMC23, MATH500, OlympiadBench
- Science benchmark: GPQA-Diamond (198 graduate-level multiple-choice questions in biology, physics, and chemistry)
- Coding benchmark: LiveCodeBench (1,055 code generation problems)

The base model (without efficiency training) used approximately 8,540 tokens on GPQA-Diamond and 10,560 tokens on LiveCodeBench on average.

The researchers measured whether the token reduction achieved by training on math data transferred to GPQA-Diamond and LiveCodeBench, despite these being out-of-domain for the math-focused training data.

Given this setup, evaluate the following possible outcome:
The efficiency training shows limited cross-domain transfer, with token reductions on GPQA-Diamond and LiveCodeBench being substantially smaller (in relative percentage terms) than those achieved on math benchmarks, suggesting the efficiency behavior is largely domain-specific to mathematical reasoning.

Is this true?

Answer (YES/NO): NO